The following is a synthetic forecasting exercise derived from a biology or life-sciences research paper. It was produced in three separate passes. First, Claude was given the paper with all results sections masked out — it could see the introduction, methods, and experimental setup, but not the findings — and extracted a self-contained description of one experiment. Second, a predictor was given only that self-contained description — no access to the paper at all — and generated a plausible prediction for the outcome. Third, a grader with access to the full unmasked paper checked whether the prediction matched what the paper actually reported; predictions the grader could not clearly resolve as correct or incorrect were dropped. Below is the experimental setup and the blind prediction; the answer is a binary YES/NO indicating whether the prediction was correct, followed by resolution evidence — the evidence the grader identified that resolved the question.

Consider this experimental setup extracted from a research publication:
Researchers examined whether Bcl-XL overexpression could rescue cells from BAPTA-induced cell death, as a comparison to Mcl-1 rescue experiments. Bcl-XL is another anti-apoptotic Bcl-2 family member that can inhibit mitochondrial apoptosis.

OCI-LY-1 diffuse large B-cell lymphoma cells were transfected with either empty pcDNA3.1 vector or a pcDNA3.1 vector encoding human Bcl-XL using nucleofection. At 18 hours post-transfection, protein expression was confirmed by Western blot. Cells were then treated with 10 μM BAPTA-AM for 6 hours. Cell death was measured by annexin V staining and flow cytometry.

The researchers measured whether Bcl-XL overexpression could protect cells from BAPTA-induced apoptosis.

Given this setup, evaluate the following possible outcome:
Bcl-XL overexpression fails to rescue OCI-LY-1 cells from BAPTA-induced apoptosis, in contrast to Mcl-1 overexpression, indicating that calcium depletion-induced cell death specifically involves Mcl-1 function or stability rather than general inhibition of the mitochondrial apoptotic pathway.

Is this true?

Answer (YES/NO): YES